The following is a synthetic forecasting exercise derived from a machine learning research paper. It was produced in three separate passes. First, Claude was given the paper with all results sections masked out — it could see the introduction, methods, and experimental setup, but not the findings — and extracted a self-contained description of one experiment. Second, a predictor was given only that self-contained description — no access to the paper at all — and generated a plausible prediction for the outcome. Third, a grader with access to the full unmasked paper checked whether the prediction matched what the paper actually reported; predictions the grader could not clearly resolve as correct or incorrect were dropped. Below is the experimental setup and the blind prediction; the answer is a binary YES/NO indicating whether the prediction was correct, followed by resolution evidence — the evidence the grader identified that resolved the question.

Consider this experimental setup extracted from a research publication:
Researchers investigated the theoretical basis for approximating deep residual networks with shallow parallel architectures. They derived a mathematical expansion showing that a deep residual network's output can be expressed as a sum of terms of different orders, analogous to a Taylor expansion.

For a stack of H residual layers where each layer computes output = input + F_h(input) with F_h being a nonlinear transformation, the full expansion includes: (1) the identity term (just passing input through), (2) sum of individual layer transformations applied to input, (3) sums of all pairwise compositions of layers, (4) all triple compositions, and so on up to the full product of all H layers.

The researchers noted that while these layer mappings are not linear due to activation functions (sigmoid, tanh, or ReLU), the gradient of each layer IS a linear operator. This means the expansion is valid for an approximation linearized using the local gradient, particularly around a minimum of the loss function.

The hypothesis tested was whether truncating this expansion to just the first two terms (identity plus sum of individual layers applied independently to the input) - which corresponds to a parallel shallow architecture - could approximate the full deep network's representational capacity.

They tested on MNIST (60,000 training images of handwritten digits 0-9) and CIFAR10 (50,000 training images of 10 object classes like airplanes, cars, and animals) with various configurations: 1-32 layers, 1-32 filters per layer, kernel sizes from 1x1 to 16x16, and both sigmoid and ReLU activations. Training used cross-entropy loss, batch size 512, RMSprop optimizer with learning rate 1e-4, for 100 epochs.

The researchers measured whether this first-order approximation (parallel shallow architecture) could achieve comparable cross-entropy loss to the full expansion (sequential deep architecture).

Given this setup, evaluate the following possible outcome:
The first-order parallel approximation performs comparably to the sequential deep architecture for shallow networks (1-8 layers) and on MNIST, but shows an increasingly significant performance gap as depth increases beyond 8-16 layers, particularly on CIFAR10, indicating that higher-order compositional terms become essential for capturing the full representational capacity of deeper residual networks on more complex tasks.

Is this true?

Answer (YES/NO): NO